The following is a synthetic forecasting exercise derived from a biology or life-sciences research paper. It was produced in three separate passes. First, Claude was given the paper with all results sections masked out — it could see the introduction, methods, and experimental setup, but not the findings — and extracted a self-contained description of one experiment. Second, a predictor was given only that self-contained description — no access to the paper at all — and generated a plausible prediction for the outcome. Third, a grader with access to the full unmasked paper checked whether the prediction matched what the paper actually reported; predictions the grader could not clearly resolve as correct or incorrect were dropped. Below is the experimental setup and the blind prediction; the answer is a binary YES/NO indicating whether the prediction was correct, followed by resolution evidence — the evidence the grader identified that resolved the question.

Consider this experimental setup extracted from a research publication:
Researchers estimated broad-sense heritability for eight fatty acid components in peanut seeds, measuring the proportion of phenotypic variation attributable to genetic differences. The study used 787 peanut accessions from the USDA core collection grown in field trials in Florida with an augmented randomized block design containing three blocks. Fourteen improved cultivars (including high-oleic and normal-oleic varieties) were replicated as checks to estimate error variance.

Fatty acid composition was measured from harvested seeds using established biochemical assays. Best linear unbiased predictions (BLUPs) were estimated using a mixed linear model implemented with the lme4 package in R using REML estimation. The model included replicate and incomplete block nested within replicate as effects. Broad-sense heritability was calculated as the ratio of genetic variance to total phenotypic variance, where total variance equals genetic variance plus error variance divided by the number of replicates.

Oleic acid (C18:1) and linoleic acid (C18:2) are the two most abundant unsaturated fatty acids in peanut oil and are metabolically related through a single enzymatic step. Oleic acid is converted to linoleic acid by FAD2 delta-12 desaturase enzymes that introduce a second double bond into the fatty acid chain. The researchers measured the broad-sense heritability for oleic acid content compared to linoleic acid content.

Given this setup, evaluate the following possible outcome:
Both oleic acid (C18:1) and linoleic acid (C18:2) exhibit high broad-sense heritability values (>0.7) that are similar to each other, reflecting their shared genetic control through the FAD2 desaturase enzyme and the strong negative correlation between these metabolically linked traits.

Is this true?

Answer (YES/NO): YES